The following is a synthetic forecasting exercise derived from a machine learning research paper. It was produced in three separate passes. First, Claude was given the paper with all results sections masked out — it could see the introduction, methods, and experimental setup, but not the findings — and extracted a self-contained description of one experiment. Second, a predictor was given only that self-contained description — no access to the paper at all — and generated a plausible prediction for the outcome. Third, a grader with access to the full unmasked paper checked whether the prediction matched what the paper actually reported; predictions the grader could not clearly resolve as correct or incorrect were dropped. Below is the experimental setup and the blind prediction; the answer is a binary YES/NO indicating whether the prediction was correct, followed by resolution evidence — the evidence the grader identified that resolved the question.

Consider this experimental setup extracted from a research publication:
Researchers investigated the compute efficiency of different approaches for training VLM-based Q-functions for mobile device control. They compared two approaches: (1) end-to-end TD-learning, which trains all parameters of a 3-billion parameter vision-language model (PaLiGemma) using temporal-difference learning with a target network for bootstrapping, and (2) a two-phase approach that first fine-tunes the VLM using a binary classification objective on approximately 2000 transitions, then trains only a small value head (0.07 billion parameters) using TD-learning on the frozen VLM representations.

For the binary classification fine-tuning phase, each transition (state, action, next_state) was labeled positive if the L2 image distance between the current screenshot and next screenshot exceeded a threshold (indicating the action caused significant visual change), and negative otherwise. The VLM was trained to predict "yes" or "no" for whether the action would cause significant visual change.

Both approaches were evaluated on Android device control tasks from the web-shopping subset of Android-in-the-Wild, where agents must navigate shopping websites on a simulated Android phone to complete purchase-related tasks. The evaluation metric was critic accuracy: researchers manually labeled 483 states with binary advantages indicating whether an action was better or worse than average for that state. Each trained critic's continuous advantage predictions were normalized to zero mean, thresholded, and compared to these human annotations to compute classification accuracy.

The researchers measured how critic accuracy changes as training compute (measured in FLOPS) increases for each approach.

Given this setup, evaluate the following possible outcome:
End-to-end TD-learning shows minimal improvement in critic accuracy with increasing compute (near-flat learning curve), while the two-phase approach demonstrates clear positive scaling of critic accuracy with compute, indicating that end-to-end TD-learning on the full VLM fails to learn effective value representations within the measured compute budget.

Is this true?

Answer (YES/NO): NO